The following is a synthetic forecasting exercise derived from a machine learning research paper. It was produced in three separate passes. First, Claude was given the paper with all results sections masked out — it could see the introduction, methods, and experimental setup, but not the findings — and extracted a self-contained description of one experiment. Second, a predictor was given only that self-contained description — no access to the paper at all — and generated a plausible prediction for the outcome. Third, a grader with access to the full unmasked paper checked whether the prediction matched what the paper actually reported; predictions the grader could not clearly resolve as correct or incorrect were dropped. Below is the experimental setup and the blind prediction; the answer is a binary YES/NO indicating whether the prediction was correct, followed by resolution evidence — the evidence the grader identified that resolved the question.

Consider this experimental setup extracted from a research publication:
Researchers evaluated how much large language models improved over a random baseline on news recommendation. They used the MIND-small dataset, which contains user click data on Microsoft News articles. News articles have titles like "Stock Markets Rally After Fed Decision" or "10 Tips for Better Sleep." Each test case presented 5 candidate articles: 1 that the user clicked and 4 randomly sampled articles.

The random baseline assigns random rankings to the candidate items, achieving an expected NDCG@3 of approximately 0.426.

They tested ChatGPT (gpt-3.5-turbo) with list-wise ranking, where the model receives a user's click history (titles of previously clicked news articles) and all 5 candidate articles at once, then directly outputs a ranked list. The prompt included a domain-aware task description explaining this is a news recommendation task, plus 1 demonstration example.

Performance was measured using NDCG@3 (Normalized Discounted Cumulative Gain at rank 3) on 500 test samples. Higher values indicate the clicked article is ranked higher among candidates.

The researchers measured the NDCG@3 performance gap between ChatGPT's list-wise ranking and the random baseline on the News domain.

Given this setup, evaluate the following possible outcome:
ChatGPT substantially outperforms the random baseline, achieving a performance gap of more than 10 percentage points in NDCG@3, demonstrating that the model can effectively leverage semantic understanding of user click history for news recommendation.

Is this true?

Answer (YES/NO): NO